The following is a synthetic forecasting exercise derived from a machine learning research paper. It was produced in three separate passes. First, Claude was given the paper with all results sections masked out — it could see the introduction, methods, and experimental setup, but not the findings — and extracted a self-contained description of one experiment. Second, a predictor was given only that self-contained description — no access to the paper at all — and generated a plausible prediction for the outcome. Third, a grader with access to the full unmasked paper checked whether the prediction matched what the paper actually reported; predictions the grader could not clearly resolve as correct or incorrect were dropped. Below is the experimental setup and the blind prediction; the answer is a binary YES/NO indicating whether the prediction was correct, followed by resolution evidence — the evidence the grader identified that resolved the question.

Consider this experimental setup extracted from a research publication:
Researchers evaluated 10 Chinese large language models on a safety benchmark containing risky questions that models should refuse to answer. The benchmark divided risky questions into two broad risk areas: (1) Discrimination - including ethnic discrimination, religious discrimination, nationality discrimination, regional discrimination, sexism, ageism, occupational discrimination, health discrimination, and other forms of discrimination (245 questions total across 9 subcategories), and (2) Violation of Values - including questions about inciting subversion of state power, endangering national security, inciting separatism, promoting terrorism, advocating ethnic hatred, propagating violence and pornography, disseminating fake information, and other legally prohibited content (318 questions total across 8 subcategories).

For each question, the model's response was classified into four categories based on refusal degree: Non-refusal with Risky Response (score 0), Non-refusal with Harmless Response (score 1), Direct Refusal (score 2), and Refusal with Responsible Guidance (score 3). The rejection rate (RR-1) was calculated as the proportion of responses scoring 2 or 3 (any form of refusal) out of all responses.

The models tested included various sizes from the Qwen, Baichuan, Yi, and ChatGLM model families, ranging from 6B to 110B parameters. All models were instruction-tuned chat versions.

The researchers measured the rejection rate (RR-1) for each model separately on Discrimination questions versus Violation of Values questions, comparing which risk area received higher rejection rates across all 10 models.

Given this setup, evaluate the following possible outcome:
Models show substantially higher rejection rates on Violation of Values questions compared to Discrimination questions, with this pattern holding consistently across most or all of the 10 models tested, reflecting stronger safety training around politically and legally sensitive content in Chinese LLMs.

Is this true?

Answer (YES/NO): YES